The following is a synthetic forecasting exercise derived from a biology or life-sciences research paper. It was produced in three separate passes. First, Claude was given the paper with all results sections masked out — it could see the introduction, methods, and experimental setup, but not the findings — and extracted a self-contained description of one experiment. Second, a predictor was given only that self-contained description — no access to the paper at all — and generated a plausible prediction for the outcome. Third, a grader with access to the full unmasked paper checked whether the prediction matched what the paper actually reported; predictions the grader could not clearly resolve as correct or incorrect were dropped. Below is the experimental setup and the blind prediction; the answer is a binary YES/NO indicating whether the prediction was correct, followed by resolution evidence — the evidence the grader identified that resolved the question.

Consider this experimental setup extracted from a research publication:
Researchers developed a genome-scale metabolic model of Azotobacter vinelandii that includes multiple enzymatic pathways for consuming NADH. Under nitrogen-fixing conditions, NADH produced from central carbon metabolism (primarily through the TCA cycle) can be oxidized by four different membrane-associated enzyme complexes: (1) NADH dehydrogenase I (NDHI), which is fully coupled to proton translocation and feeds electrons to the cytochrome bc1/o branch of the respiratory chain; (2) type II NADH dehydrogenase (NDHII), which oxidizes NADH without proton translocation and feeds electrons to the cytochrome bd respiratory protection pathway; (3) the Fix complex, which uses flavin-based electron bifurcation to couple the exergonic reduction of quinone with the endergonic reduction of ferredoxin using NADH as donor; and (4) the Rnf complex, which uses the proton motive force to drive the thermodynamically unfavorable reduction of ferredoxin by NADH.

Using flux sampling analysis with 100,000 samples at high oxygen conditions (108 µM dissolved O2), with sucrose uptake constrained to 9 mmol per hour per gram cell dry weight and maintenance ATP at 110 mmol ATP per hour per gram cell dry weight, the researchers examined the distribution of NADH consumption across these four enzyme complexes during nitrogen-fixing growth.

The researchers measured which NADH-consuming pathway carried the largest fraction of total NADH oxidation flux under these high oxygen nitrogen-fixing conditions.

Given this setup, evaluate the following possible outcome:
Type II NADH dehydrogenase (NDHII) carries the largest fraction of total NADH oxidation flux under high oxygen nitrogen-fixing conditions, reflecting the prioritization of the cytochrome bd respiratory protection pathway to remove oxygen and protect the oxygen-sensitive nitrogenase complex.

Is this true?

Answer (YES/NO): YES